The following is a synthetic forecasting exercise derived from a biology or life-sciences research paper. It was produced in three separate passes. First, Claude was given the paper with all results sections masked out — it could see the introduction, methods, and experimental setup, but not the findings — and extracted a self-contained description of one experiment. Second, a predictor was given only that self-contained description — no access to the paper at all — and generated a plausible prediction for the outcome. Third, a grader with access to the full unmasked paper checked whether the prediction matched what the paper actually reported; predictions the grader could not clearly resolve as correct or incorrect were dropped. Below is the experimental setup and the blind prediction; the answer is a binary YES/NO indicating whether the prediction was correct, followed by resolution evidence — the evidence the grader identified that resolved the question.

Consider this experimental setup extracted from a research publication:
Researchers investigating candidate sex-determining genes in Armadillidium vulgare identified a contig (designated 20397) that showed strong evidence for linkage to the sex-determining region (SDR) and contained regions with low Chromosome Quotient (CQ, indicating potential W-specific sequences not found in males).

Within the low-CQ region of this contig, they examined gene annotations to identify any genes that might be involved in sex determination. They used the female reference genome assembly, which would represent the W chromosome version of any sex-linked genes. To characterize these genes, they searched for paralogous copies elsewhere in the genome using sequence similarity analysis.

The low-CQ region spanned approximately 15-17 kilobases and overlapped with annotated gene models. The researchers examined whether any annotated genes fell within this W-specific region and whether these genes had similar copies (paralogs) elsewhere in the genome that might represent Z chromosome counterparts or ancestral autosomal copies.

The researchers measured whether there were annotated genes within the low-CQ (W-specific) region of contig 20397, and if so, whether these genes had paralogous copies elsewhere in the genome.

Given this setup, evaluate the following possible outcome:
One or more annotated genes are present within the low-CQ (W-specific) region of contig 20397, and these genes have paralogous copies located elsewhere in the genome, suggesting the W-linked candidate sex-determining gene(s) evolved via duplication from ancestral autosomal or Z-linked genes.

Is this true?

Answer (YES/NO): YES